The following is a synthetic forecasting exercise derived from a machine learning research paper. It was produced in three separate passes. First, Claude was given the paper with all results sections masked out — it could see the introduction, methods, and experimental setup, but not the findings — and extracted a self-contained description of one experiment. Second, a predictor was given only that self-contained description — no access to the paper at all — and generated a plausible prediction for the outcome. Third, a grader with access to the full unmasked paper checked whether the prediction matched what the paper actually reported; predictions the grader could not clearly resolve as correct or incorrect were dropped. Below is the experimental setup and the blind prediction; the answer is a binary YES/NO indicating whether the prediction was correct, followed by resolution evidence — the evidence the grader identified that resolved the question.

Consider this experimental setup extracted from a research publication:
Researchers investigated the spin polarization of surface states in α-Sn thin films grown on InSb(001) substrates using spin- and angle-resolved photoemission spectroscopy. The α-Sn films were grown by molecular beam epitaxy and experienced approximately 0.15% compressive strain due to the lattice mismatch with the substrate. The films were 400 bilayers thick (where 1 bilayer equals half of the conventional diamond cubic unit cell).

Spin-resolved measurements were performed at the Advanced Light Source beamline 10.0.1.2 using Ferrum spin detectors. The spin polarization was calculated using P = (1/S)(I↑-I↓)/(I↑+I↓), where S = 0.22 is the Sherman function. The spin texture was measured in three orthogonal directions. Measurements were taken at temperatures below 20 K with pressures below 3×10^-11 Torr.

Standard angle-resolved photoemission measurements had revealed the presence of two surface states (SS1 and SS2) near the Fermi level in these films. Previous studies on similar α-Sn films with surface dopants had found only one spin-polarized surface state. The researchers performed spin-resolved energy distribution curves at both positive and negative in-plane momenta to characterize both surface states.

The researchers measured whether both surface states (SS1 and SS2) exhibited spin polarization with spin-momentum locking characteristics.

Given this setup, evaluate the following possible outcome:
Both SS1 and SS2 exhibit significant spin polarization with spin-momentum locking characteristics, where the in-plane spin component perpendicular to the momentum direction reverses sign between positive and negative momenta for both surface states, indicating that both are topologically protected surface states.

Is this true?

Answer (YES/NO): NO